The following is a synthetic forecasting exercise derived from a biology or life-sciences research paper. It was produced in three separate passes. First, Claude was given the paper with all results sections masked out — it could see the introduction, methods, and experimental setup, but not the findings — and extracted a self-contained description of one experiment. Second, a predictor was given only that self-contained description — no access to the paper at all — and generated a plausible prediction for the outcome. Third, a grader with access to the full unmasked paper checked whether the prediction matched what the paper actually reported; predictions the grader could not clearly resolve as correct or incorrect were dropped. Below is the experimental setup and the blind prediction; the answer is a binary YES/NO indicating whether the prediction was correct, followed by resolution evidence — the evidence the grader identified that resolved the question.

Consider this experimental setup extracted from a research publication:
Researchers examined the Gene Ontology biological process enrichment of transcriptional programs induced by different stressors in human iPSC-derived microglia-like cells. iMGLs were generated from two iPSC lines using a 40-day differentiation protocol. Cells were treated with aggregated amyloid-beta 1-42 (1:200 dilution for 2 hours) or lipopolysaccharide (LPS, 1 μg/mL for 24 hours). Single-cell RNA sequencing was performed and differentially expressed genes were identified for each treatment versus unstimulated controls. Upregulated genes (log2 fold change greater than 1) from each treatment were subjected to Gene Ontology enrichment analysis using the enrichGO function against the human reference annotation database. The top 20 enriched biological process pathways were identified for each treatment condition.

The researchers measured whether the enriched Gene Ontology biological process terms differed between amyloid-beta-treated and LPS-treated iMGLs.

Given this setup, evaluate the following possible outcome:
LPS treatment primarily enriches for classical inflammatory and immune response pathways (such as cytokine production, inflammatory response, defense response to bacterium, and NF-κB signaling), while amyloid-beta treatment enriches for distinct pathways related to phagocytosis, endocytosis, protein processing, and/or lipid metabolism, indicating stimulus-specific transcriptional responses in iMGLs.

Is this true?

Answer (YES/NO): NO